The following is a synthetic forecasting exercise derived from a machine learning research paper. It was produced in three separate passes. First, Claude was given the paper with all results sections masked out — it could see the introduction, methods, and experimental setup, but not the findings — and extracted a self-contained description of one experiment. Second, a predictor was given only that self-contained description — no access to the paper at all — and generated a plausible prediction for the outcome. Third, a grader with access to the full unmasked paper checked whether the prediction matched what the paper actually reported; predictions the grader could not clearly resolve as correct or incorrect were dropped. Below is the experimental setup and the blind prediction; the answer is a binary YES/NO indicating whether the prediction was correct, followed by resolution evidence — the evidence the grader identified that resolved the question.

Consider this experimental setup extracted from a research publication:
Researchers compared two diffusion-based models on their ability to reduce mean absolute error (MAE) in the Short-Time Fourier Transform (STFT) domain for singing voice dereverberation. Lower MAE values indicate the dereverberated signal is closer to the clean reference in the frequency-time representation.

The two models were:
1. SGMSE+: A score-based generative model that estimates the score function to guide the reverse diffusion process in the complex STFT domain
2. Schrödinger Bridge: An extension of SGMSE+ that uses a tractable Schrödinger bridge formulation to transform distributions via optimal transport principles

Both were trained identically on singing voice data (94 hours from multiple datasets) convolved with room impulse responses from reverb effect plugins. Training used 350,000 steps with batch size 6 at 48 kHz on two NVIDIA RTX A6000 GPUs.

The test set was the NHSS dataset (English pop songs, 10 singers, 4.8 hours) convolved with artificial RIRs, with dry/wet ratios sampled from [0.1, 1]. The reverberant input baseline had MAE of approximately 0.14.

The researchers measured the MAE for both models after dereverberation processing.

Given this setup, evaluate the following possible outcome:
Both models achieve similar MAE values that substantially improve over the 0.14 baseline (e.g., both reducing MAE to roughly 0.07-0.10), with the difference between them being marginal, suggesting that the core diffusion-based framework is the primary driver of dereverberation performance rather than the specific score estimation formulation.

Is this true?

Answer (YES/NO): NO